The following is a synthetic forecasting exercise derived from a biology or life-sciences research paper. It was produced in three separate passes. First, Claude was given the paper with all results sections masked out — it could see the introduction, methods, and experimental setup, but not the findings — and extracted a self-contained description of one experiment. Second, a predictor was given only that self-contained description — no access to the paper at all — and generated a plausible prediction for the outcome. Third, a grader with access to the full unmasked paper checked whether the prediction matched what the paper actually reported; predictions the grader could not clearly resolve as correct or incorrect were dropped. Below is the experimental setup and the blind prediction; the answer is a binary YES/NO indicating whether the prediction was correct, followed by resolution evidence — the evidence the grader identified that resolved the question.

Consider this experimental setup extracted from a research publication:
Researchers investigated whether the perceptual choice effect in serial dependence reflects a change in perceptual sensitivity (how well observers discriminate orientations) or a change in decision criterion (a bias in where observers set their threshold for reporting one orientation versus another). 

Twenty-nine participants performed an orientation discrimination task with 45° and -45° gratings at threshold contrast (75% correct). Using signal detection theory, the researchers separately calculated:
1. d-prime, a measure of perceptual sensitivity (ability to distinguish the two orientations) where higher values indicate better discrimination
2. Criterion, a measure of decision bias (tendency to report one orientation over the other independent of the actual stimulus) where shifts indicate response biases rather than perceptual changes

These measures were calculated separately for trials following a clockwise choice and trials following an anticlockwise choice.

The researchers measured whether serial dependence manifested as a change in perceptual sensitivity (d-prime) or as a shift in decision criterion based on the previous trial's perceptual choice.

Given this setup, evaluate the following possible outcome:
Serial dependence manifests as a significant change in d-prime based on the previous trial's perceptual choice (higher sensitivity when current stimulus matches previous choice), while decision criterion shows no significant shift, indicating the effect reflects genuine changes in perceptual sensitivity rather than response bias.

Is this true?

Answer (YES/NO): NO